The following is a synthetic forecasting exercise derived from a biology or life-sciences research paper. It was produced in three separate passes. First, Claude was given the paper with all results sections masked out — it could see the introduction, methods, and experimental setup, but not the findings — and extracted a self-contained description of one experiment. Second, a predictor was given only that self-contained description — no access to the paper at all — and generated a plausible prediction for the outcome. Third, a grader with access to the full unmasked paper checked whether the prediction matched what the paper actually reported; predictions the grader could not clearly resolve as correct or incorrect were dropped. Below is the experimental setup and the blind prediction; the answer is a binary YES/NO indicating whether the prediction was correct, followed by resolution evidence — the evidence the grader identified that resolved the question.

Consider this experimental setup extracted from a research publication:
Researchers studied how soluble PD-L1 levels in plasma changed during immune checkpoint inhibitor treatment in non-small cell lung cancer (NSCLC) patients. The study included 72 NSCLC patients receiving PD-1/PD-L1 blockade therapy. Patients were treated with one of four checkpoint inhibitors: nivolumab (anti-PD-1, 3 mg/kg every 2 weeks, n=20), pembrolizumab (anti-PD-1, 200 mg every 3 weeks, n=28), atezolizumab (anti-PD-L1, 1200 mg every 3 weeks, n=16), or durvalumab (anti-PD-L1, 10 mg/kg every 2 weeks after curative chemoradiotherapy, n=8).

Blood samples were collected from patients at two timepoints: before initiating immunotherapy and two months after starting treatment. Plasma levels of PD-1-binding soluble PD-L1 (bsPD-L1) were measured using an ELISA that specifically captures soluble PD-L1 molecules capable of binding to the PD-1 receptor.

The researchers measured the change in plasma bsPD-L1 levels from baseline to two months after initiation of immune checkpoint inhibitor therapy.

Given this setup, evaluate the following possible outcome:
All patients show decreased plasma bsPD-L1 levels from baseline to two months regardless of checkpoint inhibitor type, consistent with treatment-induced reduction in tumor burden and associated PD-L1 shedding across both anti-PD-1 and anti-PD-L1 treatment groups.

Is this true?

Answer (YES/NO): NO